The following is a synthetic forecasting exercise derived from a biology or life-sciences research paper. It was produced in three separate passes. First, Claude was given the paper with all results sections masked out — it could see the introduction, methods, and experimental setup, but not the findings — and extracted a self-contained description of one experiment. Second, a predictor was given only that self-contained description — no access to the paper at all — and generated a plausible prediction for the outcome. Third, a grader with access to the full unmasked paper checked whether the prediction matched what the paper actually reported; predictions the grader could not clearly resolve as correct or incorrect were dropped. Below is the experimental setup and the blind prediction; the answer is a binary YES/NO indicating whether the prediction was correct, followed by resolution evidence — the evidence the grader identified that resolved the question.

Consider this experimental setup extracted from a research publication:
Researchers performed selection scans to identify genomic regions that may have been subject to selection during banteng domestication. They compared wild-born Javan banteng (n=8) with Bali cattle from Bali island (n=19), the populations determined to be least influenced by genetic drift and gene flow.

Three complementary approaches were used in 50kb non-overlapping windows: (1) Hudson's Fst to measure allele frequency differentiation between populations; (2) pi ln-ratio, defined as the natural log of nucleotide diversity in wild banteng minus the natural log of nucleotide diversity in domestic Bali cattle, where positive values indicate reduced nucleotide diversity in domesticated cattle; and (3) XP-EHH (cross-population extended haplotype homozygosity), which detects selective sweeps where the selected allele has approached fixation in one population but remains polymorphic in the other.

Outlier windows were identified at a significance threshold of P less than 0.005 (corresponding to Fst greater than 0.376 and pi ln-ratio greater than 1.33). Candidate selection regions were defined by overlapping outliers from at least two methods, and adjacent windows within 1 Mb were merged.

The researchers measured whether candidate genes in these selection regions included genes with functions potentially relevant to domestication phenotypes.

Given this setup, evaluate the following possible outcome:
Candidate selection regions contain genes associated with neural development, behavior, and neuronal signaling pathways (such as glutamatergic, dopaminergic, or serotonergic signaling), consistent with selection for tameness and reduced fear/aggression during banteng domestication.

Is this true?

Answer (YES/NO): NO